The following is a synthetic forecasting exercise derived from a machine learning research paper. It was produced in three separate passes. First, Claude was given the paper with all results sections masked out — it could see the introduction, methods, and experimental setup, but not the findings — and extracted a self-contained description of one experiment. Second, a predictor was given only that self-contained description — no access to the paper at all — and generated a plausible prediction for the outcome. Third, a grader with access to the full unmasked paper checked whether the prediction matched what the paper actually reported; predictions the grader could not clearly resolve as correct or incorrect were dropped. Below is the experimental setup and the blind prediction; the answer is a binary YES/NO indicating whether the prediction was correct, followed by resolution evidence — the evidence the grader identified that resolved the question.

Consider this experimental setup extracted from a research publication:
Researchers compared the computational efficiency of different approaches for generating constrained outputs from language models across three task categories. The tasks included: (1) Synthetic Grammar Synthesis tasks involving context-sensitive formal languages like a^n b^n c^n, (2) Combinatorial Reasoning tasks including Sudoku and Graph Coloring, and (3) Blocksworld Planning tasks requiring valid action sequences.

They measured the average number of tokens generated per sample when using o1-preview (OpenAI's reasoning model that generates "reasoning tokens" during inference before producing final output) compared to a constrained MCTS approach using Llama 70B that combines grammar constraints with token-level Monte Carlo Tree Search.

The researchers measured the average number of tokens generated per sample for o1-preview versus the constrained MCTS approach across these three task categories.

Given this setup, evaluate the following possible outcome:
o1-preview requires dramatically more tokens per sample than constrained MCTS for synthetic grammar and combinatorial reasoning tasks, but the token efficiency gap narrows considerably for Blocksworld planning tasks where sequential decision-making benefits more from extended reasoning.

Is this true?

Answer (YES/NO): NO